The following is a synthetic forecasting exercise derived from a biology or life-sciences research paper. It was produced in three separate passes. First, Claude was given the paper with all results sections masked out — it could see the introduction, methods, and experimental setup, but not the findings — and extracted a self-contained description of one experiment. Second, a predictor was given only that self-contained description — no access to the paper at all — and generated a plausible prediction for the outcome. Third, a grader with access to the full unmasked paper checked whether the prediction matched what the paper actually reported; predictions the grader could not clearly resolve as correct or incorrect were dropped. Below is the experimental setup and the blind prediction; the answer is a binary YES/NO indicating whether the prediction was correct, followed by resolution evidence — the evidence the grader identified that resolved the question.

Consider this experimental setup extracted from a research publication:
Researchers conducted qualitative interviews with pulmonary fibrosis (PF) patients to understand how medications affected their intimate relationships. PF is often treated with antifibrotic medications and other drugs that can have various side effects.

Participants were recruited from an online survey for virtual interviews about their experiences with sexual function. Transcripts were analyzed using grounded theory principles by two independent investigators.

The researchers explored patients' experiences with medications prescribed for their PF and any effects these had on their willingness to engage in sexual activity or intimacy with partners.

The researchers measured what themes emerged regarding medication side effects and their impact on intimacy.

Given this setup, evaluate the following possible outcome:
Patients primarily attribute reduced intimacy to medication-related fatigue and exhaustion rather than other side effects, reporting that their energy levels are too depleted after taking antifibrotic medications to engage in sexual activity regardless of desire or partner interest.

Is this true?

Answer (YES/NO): NO